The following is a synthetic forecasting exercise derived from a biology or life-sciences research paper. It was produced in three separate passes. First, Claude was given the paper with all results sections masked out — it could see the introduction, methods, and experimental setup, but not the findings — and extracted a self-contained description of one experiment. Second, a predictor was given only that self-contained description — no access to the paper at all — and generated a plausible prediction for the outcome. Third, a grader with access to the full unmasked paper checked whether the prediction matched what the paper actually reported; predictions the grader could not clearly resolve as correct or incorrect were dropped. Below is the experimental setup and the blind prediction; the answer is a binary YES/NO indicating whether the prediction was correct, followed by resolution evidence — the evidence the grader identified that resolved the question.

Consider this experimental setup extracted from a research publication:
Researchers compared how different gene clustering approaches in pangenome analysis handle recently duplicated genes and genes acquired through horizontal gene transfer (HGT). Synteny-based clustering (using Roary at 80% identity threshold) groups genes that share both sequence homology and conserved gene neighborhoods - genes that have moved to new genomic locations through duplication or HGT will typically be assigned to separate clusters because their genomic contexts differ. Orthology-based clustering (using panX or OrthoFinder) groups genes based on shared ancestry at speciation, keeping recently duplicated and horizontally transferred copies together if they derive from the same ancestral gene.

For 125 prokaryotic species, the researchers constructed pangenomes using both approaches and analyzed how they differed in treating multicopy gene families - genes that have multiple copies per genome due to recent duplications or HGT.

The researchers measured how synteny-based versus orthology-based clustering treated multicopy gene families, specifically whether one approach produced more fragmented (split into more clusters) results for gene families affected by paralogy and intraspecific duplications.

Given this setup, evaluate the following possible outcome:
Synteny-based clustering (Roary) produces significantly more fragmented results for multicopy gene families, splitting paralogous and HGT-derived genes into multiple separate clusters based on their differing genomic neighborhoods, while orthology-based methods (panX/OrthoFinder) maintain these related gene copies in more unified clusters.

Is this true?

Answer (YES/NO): YES